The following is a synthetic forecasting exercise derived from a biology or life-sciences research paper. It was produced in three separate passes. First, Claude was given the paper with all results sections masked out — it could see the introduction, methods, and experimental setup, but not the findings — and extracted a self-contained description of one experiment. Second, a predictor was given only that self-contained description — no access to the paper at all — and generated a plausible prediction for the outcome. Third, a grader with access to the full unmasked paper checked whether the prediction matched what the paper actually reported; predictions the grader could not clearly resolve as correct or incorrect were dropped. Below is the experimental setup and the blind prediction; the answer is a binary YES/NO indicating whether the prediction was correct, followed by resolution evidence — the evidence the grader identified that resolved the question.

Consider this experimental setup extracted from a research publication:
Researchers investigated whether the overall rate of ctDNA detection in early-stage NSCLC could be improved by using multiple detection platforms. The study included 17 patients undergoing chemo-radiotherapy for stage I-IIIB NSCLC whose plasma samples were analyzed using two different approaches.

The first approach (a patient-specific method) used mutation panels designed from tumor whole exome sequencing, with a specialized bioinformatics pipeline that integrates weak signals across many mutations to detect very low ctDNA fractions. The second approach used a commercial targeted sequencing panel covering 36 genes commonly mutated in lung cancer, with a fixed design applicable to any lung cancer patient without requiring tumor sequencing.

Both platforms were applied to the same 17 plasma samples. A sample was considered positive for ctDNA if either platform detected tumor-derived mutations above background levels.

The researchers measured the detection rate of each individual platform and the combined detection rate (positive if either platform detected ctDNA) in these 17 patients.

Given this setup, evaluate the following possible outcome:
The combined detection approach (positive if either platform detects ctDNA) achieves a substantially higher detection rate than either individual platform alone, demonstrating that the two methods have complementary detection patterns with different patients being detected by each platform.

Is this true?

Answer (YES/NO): NO